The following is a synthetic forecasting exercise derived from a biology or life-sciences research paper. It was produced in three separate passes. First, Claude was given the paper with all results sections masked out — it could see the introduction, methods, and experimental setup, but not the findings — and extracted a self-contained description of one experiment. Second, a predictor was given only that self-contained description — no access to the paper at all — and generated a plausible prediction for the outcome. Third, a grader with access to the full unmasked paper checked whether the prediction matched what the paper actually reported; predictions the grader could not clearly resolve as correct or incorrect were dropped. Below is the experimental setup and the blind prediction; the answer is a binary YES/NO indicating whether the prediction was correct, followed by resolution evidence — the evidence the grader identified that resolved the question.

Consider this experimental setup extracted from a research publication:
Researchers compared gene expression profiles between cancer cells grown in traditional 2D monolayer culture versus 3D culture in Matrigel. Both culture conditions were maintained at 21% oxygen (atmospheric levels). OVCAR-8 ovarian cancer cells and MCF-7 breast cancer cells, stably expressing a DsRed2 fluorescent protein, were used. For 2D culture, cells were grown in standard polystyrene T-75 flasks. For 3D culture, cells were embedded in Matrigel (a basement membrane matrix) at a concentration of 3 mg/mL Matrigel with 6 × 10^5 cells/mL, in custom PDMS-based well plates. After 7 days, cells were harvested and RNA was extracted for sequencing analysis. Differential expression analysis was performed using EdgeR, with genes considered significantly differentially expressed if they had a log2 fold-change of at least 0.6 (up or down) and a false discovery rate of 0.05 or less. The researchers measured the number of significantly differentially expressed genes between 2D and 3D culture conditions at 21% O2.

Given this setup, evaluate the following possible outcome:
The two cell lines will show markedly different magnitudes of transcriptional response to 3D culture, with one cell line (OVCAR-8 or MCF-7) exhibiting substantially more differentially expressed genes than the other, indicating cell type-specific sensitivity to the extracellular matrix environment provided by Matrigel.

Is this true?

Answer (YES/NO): YES